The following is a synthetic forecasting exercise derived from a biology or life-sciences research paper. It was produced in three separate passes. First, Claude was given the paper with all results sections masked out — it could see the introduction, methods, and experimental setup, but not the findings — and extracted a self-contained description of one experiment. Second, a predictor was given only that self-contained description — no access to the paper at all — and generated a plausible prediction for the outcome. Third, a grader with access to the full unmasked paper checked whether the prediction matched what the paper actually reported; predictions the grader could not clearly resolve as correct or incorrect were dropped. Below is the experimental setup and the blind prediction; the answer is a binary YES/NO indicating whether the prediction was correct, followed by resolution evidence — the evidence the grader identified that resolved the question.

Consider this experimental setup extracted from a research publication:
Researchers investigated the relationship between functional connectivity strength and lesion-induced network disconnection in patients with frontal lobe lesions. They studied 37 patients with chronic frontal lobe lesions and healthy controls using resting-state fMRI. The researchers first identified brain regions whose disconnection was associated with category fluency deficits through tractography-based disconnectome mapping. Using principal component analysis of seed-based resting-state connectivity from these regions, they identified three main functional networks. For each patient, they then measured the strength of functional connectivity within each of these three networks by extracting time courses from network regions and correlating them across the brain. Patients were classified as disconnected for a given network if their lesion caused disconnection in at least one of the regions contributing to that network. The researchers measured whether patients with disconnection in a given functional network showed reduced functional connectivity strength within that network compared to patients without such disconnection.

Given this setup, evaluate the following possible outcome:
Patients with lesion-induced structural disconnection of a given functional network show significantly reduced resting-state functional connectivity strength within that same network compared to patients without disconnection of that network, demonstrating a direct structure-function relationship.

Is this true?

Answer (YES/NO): NO